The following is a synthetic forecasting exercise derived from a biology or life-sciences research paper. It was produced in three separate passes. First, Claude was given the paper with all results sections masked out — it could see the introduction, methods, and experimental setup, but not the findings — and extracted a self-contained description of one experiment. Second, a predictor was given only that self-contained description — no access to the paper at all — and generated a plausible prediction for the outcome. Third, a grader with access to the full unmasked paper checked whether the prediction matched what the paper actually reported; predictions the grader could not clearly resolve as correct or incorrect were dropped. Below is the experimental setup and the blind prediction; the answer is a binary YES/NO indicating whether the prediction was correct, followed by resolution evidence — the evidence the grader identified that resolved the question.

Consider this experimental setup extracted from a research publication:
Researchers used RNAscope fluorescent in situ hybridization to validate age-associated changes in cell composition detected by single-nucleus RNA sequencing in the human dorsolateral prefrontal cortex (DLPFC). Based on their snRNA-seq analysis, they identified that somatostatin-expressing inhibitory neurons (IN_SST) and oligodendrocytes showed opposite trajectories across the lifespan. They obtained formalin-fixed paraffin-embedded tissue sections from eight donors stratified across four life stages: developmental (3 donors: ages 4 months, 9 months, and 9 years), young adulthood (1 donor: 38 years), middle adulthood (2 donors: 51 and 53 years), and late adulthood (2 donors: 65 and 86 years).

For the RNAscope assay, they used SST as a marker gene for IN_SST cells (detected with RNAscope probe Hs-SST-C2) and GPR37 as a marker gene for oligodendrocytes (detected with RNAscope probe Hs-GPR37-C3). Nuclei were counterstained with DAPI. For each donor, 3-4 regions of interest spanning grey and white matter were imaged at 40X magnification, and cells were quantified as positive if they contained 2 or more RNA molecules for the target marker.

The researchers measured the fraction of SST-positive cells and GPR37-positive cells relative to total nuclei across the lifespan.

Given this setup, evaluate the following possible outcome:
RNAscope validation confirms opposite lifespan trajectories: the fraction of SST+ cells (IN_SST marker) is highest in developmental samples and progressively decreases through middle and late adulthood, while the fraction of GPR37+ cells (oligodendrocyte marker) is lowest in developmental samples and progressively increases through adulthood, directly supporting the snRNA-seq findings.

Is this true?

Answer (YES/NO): YES